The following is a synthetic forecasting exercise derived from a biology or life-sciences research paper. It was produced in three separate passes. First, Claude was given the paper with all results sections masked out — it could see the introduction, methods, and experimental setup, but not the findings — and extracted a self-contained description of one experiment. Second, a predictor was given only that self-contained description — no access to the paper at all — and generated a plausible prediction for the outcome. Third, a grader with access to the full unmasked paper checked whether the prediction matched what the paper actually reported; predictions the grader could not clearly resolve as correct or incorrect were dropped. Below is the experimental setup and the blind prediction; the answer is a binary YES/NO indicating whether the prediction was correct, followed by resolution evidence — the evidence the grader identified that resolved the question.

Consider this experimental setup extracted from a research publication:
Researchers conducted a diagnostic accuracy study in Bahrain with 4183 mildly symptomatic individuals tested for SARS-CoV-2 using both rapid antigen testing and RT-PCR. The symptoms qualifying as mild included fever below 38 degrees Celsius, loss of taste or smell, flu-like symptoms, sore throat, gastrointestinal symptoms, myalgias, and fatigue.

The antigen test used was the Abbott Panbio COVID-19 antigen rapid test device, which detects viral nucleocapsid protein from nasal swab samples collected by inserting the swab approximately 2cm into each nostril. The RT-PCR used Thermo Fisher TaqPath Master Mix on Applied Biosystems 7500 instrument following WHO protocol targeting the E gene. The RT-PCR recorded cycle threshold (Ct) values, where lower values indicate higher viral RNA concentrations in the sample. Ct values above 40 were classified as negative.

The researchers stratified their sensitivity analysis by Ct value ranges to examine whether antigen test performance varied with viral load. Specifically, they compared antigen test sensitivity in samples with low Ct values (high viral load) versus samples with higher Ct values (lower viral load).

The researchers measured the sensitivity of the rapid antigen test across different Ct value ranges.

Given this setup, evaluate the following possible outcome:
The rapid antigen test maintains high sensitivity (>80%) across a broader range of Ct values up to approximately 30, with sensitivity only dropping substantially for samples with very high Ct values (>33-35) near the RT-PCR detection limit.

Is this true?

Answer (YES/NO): NO